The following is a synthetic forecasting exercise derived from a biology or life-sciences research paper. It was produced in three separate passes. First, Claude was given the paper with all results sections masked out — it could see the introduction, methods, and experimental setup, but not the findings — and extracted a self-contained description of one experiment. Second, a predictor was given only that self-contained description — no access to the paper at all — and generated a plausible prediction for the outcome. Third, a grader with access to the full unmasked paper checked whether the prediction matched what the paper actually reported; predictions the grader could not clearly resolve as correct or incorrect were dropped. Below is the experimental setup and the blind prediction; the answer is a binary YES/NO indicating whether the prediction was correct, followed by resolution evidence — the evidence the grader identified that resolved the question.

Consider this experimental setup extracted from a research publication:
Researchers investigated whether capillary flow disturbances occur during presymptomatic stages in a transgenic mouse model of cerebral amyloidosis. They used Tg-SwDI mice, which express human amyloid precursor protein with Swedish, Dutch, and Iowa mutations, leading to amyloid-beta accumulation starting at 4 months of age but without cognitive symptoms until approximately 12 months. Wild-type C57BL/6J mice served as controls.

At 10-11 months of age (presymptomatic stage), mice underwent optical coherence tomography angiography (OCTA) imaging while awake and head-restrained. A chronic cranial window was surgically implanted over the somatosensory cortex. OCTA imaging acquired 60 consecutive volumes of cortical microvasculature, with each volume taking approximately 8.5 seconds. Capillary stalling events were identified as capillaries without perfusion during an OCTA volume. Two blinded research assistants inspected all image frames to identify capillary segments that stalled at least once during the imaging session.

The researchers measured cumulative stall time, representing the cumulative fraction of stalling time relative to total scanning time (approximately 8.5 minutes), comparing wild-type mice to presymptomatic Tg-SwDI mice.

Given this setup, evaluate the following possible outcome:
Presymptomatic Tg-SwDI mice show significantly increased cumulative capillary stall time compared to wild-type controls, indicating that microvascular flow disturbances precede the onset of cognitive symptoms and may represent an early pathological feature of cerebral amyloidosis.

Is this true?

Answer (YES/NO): NO